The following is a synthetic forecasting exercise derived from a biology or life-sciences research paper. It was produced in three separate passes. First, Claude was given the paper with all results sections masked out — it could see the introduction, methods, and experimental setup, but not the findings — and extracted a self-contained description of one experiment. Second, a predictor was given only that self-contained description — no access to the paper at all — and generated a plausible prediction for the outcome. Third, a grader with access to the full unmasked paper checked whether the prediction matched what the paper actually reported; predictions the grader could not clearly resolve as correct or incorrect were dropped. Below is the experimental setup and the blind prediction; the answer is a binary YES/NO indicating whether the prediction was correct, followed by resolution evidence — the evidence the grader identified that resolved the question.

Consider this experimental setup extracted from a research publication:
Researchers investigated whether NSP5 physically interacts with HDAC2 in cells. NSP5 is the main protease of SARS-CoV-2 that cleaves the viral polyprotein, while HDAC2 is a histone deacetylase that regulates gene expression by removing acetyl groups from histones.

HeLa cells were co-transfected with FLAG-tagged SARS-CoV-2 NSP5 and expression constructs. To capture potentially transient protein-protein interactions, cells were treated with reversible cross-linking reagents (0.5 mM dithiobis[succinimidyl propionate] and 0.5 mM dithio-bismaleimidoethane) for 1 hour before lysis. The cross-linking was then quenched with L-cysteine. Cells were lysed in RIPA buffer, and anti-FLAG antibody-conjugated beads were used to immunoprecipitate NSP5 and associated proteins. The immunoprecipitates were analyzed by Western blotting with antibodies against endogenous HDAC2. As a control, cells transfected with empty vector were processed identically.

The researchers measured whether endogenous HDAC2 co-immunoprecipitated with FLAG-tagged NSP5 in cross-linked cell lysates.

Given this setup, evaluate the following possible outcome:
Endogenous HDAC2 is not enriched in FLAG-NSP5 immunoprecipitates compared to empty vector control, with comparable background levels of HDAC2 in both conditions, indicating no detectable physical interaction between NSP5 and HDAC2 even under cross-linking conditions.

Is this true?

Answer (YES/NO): NO